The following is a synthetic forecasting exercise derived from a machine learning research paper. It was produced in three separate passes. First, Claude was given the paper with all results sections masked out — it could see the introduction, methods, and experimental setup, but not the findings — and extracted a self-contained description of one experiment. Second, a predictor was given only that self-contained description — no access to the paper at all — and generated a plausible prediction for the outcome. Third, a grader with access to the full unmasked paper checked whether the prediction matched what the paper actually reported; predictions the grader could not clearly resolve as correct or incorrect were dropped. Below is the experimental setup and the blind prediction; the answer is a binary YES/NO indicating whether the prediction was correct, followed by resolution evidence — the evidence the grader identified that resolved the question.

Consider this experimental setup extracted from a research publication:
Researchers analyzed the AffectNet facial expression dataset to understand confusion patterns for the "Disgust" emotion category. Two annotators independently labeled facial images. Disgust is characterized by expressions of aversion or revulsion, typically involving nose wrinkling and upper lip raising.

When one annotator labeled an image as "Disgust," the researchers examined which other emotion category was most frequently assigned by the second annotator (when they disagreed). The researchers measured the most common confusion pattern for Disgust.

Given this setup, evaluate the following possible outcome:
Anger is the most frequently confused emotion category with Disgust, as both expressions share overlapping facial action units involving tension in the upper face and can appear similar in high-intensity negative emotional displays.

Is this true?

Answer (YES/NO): YES